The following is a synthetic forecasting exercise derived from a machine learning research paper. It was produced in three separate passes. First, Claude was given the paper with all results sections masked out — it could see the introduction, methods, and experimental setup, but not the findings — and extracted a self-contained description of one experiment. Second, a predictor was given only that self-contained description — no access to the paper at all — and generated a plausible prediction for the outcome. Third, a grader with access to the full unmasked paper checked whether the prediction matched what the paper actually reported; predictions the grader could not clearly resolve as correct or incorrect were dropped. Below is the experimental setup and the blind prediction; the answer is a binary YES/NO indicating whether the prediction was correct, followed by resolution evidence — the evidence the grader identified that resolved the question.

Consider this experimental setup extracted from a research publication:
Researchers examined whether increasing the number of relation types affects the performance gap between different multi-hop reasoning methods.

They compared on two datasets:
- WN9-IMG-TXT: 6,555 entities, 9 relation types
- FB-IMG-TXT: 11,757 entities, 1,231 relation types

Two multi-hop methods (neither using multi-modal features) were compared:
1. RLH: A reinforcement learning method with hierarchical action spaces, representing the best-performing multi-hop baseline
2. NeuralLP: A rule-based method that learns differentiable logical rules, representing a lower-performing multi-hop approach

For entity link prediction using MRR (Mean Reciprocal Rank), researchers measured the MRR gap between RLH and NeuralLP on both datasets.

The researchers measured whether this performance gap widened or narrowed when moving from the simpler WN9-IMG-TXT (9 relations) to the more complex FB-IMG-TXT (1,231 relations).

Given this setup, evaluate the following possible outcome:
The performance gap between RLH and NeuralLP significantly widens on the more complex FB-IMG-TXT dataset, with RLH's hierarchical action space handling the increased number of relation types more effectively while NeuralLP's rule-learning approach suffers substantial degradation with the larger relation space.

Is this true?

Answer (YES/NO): YES